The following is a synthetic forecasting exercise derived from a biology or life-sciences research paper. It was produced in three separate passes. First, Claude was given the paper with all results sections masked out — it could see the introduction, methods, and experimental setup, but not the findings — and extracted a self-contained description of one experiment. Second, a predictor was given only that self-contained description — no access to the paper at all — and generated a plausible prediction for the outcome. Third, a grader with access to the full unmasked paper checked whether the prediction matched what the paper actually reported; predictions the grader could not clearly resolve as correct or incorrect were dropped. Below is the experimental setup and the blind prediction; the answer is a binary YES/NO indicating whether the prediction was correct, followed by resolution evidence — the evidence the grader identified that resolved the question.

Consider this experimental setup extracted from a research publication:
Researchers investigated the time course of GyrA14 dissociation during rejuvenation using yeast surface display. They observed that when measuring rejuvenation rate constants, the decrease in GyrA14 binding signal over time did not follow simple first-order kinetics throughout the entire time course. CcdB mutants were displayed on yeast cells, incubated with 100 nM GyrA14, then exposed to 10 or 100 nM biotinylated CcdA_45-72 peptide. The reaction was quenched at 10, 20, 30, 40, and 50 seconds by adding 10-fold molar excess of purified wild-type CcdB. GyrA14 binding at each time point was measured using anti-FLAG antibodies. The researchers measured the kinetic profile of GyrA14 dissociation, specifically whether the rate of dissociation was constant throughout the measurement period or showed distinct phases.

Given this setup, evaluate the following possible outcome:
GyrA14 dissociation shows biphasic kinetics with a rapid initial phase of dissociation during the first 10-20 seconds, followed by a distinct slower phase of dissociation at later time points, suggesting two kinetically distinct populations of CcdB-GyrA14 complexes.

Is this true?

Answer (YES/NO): YES